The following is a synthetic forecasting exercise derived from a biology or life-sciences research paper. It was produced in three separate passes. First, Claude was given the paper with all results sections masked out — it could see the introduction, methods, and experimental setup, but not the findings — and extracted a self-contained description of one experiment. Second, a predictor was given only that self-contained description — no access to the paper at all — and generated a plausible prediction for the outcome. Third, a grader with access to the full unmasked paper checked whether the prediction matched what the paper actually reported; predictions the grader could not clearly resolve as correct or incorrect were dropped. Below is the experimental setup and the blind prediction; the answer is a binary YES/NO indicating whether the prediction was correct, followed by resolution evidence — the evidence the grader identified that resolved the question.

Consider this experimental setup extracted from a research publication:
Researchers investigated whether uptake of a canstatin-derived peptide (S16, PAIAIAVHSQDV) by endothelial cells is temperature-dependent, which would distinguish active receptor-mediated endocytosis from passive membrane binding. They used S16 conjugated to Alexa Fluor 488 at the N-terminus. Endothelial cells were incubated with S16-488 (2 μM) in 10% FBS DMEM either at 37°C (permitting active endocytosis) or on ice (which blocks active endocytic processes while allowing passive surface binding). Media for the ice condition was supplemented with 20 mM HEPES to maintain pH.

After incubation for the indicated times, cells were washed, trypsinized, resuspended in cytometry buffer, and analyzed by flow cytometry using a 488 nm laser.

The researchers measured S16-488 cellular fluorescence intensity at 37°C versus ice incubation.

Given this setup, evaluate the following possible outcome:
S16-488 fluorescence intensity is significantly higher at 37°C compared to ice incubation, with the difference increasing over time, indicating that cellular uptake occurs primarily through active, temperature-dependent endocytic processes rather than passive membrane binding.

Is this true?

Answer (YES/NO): NO